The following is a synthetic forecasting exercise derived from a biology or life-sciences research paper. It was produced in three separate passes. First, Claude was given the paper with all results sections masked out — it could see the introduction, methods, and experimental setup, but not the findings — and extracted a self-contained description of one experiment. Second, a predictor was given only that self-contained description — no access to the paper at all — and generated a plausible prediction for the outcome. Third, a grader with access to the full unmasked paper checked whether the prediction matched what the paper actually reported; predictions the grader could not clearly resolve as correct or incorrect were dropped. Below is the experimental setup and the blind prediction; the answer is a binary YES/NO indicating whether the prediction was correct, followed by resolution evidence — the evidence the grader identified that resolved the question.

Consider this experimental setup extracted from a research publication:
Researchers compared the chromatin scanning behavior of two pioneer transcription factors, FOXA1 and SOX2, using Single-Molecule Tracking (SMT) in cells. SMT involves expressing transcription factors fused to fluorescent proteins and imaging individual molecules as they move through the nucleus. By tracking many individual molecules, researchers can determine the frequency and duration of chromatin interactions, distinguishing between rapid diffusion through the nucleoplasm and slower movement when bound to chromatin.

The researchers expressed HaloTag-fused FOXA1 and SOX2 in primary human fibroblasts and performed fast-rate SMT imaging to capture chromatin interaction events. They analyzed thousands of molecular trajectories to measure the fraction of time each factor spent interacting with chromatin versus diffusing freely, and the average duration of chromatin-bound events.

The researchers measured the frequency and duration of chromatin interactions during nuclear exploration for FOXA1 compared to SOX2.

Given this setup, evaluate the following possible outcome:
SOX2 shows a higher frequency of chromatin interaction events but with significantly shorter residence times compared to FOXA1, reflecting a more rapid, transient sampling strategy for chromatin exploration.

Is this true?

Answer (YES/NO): NO